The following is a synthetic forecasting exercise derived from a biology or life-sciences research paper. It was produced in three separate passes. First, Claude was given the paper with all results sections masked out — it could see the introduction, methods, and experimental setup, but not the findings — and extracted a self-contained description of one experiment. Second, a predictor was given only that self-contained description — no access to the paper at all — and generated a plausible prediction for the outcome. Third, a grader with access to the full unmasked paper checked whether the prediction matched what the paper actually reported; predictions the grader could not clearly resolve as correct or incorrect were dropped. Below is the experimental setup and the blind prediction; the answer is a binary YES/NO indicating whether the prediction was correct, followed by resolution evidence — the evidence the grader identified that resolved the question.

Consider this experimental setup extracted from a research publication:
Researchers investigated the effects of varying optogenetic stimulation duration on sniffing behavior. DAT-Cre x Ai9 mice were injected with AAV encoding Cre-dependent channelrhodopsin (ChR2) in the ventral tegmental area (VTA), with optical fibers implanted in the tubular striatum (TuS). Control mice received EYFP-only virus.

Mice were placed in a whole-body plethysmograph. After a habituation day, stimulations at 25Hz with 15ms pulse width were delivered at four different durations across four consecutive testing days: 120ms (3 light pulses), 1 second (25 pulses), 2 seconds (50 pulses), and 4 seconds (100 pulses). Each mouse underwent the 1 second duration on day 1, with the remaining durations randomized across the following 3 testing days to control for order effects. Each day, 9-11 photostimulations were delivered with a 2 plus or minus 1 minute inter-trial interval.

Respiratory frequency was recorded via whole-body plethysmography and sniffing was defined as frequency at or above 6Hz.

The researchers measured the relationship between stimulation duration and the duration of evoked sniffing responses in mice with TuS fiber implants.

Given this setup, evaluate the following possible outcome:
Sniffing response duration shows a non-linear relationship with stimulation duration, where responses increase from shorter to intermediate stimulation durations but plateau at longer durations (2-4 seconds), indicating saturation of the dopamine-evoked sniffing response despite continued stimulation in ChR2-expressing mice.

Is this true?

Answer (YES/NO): NO